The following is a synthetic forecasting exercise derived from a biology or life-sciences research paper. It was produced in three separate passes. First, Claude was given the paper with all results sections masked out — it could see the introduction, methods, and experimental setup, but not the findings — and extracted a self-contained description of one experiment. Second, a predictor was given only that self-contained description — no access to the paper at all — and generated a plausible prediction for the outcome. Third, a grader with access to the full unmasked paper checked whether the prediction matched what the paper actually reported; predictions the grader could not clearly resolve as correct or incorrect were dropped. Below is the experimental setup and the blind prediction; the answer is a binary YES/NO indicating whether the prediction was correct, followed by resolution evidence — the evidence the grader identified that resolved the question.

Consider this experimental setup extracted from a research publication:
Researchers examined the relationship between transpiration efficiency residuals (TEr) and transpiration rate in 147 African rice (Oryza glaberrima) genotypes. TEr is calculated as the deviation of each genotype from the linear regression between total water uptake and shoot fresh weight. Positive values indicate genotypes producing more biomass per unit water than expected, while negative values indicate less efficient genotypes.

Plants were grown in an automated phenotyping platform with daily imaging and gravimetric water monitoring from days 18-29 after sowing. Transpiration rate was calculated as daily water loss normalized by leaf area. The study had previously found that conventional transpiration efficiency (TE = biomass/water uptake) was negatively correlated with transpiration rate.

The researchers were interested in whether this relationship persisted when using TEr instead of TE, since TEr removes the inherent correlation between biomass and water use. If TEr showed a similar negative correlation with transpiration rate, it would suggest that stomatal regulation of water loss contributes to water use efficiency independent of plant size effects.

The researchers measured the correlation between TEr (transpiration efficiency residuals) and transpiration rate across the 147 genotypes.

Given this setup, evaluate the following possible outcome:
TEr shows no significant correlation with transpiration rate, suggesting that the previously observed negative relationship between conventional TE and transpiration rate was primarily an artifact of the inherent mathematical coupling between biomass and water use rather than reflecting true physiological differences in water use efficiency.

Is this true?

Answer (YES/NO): NO